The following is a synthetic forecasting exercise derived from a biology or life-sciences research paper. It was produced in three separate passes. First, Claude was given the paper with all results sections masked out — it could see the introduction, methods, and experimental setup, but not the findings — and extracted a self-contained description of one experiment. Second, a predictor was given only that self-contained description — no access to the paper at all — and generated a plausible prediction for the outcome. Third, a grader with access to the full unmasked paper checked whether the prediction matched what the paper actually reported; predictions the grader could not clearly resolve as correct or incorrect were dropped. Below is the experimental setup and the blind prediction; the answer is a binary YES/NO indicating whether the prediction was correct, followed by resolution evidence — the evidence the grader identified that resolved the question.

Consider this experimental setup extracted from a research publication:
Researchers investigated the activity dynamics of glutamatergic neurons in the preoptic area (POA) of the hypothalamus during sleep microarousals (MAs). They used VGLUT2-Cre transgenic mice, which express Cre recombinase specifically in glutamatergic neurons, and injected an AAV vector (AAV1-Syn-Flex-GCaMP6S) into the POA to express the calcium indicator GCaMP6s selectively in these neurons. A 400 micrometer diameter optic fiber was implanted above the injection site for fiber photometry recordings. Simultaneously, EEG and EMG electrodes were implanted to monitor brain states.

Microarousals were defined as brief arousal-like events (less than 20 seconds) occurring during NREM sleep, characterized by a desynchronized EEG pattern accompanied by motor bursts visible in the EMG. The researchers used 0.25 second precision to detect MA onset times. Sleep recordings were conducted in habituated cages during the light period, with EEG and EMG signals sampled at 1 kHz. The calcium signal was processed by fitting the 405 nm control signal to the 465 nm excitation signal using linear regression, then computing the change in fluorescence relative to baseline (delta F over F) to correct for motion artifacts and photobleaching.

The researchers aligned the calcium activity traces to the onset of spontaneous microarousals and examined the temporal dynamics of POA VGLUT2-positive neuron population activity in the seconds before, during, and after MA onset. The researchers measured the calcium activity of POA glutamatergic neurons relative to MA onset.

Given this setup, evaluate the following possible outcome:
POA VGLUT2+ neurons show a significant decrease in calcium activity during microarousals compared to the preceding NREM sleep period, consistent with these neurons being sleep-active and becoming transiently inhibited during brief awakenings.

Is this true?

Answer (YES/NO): NO